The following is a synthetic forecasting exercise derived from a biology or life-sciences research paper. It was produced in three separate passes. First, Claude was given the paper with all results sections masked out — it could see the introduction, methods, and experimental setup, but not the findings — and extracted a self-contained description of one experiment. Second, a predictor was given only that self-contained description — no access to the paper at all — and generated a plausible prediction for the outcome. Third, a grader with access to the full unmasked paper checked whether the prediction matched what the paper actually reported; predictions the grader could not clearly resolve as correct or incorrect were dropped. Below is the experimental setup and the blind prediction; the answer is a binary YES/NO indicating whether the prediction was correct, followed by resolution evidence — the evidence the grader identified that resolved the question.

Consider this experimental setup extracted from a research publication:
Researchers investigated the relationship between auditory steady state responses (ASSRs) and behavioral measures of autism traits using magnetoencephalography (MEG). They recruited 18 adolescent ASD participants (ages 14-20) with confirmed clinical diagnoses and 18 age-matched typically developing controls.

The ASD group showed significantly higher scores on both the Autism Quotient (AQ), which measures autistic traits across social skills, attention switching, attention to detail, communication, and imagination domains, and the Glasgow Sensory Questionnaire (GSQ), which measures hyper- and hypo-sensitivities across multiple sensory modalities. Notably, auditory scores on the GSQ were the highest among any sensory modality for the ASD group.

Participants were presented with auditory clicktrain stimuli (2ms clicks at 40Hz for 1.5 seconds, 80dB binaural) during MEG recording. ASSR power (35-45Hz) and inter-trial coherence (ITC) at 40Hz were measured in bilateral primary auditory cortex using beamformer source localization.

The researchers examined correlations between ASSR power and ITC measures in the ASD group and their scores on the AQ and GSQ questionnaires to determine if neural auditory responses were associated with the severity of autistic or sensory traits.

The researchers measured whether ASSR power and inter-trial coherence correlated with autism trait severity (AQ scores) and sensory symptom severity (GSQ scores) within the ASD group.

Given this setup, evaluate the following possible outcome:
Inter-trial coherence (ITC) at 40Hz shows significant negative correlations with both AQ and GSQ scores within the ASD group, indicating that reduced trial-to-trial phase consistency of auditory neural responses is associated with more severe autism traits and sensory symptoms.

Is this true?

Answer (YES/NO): NO